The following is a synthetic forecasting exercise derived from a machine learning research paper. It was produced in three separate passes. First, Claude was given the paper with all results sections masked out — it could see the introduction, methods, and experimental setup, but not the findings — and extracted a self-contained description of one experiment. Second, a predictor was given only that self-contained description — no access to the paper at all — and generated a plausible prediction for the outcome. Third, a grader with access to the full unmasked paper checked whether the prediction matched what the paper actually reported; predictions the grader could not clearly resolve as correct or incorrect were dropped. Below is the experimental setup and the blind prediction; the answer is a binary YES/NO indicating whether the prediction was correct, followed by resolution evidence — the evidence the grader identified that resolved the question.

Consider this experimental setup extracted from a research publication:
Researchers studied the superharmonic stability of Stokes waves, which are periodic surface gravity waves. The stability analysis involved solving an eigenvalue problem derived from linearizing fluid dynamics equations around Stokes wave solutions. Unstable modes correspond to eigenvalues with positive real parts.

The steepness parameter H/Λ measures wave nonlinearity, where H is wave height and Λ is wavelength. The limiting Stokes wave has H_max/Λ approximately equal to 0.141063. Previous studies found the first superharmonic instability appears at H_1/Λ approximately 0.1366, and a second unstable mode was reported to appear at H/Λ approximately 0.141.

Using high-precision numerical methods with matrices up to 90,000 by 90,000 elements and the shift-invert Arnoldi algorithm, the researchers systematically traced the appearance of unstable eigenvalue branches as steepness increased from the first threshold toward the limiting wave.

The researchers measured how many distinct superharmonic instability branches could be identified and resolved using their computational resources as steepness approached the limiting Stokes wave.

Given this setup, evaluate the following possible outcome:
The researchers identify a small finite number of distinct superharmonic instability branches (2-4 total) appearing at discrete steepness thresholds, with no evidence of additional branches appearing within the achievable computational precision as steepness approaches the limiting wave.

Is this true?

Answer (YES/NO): NO